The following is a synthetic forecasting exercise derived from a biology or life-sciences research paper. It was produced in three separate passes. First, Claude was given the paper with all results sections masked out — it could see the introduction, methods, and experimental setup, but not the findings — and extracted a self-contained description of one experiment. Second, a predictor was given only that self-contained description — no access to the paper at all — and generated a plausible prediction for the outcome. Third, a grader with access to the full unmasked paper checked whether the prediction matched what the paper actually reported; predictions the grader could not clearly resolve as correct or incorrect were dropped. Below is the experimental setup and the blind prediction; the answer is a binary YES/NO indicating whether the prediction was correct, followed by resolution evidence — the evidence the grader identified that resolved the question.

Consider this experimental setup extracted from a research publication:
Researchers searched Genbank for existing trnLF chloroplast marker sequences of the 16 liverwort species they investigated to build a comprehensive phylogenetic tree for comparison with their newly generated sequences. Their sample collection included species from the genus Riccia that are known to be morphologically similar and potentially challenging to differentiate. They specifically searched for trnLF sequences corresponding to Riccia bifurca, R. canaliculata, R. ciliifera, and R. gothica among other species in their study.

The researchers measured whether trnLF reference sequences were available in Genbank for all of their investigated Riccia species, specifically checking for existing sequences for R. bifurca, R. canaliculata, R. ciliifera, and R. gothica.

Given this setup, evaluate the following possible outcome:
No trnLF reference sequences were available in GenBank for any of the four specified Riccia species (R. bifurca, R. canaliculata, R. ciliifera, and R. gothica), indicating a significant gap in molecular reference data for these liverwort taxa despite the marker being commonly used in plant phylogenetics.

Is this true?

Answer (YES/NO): YES